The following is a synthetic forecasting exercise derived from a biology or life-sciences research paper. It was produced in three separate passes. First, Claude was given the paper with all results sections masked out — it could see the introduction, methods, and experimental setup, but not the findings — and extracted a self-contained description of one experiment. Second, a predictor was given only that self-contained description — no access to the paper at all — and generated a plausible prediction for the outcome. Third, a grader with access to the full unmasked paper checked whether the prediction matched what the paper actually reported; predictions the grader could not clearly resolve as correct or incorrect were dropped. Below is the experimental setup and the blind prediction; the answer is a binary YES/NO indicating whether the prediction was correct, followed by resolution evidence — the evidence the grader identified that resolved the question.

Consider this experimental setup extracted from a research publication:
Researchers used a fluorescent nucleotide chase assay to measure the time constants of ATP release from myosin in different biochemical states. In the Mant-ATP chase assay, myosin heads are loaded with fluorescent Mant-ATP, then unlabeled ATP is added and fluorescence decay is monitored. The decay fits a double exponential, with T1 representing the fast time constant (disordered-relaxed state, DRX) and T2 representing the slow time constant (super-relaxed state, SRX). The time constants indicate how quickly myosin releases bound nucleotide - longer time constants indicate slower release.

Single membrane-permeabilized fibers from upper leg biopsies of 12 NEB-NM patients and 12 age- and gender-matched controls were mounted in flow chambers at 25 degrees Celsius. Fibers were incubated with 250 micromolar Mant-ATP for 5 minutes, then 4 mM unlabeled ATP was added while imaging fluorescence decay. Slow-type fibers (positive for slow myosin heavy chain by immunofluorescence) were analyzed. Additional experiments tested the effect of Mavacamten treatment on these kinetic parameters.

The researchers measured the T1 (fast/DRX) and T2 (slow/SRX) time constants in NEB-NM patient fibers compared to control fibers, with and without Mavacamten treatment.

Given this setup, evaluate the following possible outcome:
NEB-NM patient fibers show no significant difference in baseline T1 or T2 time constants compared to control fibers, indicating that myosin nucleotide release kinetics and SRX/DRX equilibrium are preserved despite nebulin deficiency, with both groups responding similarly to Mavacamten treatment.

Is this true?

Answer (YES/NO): NO